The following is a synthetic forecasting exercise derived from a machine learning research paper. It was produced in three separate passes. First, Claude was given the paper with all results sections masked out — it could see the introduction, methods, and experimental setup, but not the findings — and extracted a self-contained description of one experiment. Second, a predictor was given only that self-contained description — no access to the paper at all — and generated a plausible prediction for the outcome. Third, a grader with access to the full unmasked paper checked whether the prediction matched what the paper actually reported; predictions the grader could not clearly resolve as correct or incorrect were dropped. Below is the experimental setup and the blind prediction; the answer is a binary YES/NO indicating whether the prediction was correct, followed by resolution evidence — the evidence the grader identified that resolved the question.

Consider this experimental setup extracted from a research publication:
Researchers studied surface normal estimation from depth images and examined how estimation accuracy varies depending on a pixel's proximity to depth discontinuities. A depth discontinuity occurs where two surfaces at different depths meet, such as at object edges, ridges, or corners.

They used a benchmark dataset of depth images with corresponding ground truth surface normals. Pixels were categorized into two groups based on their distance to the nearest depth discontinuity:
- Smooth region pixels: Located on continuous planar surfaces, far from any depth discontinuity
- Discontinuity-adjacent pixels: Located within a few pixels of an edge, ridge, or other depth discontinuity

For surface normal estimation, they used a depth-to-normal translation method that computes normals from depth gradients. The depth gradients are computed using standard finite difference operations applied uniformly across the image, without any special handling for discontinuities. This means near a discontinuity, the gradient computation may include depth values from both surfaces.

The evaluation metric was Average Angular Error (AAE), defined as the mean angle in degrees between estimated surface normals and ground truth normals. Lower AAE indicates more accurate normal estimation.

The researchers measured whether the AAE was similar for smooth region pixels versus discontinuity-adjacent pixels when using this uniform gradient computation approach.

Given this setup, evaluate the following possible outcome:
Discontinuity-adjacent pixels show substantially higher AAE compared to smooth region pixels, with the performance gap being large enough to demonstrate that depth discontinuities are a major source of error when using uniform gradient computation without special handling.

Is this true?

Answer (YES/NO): YES